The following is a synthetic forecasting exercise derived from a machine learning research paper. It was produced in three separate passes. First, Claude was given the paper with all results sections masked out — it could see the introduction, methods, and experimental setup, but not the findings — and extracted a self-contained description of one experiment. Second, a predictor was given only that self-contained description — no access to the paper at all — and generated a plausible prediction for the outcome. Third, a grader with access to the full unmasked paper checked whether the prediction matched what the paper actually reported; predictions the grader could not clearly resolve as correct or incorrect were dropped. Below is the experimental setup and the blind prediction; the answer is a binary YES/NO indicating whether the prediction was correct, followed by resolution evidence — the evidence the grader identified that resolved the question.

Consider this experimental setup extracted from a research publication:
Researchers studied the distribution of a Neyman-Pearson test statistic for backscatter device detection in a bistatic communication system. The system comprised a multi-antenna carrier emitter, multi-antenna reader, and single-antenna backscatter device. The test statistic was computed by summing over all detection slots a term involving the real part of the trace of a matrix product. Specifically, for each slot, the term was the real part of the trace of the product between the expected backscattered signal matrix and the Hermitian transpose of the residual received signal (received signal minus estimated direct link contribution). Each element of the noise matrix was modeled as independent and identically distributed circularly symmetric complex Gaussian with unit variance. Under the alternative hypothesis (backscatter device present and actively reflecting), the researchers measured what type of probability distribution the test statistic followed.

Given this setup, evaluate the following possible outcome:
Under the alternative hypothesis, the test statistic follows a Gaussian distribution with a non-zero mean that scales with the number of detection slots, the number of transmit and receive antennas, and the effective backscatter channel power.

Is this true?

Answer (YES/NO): YES